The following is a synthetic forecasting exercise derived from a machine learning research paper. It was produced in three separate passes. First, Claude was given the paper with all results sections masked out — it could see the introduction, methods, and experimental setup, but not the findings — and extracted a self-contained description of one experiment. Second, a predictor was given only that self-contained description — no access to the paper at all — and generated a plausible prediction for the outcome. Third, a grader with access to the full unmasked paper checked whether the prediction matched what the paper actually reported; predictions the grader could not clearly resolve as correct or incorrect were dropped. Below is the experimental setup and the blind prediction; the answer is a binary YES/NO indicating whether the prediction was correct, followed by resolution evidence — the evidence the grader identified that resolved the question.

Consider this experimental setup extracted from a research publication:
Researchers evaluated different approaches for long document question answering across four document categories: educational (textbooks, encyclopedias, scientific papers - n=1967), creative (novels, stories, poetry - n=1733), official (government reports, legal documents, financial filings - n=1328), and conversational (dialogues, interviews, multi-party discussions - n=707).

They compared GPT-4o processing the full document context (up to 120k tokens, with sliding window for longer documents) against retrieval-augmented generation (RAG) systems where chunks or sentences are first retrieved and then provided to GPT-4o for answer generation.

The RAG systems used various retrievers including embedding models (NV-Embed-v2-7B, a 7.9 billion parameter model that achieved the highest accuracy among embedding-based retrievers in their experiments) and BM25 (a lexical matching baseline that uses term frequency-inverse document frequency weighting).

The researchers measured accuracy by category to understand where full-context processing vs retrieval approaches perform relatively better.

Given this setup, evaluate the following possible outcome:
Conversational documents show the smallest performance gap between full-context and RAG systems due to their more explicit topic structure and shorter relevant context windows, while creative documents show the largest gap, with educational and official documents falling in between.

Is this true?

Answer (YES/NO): NO